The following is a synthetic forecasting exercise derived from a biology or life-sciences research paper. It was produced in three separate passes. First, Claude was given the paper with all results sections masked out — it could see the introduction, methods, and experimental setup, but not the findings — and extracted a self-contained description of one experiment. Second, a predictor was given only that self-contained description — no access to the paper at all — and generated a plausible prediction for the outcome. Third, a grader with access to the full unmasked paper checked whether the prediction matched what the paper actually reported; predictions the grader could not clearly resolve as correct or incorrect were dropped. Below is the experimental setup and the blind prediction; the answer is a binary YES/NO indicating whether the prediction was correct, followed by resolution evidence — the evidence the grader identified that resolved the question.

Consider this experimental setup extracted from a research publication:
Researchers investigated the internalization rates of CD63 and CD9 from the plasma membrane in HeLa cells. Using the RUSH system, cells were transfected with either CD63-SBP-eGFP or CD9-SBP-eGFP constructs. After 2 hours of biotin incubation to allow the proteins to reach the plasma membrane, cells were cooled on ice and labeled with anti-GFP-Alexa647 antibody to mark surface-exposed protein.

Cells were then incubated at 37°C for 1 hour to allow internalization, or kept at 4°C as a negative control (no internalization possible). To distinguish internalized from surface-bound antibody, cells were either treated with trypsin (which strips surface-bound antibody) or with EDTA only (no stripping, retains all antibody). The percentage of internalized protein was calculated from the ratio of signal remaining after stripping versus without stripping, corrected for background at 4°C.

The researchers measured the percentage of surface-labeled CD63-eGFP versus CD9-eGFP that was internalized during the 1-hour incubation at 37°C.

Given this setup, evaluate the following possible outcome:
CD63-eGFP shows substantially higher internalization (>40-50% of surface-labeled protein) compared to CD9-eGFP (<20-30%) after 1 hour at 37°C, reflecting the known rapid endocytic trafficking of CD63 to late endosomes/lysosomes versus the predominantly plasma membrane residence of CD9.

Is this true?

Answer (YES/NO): NO